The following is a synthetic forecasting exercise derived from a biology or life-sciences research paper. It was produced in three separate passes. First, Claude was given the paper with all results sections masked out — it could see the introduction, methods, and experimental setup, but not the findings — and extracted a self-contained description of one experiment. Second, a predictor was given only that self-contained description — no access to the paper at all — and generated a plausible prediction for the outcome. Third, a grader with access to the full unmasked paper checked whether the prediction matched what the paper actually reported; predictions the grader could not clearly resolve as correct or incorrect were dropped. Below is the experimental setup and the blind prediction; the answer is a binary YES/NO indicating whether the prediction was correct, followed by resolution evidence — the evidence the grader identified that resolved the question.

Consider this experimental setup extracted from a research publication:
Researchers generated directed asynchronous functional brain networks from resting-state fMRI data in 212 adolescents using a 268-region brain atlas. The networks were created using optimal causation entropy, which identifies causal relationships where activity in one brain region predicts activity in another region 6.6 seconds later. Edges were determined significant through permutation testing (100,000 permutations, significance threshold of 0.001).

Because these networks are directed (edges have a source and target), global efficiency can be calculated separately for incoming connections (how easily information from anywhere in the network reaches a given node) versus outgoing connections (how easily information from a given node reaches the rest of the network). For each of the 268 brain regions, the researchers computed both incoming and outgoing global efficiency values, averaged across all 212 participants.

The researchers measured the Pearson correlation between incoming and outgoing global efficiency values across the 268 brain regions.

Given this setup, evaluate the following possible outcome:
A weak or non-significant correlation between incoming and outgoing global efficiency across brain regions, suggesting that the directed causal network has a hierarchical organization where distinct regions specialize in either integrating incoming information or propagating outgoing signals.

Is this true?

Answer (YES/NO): NO